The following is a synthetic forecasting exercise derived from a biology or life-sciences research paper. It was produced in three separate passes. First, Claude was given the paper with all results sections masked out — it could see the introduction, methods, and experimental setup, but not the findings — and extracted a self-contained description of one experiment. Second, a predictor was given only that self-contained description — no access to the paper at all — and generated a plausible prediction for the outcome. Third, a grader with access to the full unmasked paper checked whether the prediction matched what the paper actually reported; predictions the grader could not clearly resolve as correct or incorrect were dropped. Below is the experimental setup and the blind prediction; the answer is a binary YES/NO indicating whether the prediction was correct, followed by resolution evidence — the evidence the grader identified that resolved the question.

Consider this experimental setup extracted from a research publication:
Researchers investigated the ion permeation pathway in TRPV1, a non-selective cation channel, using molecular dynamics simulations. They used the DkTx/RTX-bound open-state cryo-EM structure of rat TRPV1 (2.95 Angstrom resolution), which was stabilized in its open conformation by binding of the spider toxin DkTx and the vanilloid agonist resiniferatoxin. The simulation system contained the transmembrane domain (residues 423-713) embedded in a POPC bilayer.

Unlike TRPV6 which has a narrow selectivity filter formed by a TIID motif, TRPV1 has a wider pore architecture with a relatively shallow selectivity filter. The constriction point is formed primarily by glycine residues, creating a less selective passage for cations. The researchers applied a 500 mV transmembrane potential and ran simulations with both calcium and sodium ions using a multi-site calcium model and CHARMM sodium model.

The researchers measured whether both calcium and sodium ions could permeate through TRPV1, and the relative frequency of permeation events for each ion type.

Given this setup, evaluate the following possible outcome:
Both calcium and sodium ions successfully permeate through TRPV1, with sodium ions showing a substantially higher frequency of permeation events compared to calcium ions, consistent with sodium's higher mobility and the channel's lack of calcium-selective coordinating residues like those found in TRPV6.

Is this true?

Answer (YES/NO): NO